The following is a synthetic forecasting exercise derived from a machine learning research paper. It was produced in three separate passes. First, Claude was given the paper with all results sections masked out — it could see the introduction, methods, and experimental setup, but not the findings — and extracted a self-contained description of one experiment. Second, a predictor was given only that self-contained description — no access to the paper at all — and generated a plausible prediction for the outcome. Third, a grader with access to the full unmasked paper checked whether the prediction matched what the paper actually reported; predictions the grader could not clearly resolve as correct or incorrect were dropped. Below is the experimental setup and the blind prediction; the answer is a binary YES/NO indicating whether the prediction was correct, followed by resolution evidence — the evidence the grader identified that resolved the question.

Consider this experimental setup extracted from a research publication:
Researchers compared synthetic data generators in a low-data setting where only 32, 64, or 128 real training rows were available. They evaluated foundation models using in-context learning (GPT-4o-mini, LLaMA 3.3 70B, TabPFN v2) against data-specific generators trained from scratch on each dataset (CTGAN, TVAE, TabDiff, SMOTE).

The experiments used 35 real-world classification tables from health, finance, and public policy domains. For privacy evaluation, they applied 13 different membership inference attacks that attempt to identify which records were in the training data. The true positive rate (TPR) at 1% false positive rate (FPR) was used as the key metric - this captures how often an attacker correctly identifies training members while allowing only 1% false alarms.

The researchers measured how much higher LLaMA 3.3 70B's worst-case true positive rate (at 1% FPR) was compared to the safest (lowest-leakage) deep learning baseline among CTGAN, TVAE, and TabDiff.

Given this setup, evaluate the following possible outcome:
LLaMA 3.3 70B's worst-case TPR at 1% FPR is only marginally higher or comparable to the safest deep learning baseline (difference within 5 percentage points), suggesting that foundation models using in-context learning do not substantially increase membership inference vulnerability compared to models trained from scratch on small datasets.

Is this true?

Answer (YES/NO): NO